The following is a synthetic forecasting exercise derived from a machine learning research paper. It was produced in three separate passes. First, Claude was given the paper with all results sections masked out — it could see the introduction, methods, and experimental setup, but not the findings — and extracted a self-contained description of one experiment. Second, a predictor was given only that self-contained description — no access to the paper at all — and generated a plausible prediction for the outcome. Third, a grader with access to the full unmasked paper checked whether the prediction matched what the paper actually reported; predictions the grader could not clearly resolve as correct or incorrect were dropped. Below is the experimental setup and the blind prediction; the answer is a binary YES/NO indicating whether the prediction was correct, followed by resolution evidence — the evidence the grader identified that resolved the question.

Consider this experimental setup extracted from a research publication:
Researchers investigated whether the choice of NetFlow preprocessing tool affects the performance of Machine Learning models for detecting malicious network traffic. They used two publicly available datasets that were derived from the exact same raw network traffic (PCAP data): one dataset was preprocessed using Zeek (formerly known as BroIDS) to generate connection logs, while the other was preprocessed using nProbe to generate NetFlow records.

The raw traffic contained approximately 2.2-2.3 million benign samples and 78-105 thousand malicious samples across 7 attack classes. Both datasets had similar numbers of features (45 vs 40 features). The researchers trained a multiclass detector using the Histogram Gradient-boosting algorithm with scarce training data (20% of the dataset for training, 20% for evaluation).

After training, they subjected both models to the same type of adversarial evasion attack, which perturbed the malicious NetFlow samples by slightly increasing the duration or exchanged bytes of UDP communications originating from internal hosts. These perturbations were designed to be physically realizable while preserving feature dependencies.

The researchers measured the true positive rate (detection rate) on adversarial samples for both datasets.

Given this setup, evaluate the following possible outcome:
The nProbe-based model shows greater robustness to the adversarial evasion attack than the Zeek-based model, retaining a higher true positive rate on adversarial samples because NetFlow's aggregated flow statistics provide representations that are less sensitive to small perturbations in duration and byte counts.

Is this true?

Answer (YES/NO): NO